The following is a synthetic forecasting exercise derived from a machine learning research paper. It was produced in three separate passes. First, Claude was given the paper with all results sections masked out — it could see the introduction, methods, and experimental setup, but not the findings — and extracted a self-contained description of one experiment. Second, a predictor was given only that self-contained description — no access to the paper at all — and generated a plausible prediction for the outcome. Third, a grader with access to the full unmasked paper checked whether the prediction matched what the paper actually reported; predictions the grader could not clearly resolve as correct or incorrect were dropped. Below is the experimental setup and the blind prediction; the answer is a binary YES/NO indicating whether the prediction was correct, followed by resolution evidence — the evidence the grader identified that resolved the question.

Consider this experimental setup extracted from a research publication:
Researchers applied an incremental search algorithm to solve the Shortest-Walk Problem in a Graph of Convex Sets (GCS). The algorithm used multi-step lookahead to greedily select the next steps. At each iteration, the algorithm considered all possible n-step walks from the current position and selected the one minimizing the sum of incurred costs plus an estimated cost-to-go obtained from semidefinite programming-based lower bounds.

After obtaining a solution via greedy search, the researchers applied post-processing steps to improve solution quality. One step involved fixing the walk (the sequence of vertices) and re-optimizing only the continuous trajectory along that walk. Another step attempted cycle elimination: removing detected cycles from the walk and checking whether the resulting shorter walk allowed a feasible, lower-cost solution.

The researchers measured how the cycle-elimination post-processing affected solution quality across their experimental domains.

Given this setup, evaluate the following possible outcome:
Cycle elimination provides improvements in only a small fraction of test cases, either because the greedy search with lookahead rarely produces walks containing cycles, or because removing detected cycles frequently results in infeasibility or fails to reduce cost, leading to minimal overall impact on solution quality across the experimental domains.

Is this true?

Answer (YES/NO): NO